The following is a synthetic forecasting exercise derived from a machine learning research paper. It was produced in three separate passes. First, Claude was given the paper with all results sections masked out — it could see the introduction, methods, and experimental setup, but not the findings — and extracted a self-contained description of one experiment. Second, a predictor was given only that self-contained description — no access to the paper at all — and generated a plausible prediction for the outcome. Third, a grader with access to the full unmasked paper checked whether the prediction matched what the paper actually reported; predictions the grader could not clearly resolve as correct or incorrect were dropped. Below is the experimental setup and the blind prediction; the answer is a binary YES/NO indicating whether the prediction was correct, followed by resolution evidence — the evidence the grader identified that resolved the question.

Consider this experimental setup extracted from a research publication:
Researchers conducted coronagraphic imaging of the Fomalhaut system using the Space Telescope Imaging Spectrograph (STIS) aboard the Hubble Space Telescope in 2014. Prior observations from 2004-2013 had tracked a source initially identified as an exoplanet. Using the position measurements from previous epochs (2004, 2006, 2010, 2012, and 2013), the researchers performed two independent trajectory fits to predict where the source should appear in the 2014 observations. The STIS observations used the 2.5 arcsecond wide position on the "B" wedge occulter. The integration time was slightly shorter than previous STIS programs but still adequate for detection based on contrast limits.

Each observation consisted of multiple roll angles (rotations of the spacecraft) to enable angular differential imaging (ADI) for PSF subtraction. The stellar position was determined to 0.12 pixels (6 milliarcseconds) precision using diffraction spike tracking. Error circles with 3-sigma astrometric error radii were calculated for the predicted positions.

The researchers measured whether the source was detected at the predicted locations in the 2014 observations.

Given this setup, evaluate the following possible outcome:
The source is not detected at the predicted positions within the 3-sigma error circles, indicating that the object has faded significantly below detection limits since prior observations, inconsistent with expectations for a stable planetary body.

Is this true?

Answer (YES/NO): YES